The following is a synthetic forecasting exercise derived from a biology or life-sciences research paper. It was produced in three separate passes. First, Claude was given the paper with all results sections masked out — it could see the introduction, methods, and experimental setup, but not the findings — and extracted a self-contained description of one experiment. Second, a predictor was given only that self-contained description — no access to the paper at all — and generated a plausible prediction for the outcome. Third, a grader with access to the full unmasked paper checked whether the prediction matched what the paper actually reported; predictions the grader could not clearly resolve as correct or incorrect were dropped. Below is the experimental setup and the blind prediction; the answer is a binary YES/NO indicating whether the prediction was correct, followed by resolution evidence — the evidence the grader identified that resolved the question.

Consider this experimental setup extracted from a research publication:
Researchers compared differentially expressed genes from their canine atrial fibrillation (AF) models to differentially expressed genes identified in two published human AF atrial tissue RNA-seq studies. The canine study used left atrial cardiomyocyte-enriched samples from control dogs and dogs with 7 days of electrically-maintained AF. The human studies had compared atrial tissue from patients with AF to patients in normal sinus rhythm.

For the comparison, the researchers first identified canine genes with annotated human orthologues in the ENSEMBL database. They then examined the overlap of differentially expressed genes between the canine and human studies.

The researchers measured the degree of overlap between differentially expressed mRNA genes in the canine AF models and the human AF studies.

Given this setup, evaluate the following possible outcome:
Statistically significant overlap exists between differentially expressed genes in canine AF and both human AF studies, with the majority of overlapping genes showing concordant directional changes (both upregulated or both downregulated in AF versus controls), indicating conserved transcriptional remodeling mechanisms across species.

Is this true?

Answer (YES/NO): NO